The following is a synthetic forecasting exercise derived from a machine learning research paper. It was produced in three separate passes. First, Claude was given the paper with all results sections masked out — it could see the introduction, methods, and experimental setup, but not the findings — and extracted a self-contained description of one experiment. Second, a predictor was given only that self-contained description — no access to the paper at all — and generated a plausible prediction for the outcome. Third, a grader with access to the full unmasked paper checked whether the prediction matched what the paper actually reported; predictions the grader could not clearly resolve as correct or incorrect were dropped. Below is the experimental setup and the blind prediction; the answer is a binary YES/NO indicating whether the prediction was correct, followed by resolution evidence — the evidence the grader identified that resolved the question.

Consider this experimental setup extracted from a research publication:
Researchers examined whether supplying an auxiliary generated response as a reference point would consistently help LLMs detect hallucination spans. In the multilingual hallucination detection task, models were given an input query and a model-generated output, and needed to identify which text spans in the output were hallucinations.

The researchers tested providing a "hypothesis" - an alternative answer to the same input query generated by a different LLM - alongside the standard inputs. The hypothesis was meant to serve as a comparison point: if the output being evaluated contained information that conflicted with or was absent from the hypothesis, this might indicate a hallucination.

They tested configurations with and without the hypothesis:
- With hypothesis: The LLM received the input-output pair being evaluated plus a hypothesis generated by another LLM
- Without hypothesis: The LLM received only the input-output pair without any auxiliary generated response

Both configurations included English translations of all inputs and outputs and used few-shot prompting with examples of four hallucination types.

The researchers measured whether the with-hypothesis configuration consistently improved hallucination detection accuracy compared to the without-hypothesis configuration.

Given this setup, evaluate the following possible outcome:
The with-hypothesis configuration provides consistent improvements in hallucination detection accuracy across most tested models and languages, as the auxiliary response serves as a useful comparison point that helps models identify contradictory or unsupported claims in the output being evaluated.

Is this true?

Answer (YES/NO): NO